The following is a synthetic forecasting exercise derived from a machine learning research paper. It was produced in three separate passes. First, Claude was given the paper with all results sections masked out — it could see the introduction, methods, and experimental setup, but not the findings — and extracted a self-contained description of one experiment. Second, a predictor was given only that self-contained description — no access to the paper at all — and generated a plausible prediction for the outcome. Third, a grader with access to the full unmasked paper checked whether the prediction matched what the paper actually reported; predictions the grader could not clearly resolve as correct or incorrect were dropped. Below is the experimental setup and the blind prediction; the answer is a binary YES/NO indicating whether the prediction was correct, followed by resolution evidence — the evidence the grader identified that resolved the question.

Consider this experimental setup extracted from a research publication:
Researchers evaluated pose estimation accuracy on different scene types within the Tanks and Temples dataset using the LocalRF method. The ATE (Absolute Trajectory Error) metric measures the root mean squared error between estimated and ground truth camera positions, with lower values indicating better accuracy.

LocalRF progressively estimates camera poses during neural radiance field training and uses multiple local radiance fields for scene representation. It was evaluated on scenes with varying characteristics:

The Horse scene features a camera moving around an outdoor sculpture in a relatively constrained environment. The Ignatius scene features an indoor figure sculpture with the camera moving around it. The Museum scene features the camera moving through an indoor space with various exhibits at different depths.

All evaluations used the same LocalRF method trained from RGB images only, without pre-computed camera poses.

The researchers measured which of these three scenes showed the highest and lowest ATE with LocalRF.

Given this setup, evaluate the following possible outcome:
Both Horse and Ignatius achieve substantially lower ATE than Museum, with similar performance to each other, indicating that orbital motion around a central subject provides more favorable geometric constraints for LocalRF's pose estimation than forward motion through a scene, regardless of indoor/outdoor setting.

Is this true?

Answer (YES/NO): NO